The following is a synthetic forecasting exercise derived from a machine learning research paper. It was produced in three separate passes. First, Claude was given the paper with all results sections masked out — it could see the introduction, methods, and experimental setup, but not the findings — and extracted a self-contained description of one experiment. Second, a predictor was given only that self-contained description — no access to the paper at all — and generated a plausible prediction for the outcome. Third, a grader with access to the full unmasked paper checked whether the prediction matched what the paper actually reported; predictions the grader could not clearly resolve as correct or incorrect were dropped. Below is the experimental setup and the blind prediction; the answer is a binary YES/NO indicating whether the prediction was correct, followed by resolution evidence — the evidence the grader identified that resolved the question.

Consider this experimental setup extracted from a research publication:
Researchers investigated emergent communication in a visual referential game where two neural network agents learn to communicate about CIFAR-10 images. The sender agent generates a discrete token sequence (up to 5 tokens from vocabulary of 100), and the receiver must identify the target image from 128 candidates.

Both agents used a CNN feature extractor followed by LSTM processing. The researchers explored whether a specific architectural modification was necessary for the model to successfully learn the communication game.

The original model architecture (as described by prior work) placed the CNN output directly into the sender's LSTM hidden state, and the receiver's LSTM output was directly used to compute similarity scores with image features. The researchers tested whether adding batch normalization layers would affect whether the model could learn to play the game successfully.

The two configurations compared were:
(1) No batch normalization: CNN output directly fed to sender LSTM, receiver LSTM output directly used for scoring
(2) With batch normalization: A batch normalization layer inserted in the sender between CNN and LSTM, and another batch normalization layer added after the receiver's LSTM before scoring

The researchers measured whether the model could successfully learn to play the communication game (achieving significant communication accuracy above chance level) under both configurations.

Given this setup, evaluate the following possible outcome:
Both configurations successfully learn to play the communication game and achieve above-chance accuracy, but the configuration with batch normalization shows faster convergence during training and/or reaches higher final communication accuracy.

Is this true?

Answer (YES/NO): NO